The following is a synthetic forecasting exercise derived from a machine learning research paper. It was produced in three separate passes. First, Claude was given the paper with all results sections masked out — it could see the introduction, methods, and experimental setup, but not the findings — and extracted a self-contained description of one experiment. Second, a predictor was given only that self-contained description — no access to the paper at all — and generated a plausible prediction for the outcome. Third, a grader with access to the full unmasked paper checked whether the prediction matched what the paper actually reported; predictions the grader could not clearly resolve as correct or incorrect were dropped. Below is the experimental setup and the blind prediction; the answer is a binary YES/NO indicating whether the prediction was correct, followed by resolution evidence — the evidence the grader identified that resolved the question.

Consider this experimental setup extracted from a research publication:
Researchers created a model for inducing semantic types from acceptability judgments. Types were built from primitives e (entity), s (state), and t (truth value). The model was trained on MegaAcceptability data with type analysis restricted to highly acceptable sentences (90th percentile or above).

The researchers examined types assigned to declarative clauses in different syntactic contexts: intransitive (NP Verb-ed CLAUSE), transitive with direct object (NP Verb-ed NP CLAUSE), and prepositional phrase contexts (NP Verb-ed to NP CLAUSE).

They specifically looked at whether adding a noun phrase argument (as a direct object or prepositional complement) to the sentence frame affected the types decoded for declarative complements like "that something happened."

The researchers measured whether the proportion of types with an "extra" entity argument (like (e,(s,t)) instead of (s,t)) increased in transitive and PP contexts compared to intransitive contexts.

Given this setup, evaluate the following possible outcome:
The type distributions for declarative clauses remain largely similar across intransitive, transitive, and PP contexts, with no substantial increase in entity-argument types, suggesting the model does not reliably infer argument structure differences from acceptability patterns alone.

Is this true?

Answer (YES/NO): NO